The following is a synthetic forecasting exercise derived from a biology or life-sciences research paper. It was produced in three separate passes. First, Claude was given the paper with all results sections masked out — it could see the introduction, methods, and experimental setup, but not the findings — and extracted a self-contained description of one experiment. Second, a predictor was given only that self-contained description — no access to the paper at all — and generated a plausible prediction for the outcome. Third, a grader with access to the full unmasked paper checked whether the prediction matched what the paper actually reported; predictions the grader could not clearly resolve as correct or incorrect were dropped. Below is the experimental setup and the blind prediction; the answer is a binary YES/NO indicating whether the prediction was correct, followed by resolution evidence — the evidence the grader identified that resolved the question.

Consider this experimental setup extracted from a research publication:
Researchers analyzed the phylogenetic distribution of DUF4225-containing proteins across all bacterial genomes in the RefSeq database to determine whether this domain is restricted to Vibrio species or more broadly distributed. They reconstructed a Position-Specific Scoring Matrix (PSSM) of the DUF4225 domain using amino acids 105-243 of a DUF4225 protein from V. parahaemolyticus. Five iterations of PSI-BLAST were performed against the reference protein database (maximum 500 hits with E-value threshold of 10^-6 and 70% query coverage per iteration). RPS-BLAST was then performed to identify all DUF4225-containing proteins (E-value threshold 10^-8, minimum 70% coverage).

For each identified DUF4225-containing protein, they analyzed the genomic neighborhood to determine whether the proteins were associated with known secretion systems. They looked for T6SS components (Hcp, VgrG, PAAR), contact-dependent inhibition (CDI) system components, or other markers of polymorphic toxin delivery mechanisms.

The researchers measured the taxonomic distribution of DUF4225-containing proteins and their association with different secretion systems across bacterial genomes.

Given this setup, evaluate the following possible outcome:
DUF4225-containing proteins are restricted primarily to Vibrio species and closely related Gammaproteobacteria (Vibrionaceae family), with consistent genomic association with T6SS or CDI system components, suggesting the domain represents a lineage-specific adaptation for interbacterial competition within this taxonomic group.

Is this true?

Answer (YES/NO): NO